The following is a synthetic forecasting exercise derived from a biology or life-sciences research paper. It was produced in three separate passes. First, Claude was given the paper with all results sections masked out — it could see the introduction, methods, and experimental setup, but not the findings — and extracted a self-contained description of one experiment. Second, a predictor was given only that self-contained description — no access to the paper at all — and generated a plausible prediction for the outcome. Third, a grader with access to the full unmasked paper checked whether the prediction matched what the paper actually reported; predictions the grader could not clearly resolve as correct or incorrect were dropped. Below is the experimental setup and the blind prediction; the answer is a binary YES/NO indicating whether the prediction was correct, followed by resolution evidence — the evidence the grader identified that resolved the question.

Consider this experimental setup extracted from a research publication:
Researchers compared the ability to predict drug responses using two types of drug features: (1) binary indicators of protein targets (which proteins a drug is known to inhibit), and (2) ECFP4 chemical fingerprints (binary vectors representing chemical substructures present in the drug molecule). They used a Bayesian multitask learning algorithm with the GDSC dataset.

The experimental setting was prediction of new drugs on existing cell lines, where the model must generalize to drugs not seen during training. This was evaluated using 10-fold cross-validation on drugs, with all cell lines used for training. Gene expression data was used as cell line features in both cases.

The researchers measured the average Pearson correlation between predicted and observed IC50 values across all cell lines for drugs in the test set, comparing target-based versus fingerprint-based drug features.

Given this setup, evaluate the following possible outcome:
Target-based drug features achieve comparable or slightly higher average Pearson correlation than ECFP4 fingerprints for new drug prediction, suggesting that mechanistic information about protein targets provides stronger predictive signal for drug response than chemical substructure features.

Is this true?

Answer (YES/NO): NO